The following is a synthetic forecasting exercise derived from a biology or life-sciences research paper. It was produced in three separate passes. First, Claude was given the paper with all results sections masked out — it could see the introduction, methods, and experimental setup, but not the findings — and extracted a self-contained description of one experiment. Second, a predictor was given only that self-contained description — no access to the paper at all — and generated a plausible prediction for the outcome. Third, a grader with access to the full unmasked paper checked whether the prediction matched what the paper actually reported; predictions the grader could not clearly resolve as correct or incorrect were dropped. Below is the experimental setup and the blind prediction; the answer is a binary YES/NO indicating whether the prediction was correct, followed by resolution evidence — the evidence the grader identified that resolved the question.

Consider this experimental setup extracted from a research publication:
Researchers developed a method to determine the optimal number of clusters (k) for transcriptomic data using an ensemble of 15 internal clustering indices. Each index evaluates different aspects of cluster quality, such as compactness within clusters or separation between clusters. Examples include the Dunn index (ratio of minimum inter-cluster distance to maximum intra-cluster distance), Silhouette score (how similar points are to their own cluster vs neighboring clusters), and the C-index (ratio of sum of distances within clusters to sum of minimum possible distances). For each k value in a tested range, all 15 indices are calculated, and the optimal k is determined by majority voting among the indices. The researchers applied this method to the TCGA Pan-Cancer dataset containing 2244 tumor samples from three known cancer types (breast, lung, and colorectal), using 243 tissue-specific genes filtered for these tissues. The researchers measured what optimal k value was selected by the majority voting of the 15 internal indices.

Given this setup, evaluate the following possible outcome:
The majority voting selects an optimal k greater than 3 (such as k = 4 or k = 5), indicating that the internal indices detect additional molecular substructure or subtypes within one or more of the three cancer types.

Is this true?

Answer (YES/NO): NO